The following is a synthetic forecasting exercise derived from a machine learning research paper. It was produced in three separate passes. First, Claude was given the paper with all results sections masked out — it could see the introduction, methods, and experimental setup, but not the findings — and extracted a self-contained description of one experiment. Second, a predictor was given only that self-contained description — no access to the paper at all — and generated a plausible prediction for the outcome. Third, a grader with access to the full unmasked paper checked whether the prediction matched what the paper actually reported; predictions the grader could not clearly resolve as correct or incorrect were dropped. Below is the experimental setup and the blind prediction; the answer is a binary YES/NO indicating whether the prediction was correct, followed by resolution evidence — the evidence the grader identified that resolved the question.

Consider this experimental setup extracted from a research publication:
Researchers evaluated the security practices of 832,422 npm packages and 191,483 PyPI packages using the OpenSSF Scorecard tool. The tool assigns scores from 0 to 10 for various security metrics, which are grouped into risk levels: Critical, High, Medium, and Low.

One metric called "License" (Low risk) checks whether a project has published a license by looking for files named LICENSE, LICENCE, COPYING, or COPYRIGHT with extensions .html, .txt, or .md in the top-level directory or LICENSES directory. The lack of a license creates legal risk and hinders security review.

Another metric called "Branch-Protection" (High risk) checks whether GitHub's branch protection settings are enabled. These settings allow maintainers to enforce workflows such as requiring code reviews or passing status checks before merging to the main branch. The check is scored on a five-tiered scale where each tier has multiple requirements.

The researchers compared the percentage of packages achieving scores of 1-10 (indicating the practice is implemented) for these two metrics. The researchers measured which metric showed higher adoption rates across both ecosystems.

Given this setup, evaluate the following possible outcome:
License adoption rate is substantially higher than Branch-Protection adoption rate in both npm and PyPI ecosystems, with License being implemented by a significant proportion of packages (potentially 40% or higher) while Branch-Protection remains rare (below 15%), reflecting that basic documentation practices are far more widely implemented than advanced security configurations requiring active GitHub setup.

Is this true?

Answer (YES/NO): YES